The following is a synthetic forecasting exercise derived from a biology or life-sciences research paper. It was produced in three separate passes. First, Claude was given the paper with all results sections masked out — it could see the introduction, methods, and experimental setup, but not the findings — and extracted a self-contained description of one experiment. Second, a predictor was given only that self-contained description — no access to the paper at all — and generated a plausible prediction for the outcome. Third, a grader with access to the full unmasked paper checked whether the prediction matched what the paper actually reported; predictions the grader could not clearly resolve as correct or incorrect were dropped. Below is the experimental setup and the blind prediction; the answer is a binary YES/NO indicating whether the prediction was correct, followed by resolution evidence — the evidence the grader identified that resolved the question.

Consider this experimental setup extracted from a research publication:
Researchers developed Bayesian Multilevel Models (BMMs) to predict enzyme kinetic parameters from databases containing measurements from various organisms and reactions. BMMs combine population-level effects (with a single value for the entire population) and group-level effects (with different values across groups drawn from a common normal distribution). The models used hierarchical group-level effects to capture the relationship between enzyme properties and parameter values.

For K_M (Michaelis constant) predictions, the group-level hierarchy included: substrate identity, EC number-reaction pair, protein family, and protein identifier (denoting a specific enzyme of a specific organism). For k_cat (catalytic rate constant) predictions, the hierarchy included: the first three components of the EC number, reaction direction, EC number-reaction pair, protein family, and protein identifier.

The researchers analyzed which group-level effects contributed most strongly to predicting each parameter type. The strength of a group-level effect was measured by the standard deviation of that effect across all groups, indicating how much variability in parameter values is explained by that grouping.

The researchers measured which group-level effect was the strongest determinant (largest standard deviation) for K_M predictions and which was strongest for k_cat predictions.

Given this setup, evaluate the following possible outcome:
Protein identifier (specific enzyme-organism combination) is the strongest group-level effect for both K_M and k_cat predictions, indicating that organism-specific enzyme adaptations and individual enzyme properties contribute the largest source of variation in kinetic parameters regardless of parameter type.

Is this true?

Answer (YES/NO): NO